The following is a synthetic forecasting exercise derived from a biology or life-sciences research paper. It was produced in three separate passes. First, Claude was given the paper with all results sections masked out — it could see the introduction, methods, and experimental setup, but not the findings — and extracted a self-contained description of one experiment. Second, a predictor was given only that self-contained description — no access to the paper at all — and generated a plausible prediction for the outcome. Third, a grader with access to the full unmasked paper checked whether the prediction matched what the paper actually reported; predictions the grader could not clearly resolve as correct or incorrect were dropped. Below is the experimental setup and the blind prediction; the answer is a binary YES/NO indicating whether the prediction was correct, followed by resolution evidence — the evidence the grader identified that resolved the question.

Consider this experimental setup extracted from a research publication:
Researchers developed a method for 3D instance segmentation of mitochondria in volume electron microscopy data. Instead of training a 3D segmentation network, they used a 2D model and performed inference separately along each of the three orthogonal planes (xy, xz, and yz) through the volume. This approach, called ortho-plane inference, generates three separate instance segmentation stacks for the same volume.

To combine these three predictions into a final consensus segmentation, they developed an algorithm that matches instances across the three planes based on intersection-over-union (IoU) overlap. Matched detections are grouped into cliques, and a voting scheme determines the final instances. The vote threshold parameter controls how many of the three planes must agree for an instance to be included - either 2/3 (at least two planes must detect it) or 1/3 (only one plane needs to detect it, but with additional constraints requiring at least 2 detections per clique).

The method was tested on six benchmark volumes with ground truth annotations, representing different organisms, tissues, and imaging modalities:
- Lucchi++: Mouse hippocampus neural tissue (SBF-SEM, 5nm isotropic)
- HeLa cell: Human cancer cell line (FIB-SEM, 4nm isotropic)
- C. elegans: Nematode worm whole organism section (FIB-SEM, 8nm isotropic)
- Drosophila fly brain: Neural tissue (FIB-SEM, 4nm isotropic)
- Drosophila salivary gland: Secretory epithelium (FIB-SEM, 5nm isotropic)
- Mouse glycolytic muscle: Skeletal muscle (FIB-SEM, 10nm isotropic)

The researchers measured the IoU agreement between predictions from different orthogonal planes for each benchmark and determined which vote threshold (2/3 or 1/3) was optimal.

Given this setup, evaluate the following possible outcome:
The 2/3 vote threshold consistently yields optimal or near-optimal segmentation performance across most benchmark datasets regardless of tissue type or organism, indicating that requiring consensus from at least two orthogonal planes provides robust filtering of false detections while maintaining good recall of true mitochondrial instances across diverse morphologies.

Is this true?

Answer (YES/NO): YES